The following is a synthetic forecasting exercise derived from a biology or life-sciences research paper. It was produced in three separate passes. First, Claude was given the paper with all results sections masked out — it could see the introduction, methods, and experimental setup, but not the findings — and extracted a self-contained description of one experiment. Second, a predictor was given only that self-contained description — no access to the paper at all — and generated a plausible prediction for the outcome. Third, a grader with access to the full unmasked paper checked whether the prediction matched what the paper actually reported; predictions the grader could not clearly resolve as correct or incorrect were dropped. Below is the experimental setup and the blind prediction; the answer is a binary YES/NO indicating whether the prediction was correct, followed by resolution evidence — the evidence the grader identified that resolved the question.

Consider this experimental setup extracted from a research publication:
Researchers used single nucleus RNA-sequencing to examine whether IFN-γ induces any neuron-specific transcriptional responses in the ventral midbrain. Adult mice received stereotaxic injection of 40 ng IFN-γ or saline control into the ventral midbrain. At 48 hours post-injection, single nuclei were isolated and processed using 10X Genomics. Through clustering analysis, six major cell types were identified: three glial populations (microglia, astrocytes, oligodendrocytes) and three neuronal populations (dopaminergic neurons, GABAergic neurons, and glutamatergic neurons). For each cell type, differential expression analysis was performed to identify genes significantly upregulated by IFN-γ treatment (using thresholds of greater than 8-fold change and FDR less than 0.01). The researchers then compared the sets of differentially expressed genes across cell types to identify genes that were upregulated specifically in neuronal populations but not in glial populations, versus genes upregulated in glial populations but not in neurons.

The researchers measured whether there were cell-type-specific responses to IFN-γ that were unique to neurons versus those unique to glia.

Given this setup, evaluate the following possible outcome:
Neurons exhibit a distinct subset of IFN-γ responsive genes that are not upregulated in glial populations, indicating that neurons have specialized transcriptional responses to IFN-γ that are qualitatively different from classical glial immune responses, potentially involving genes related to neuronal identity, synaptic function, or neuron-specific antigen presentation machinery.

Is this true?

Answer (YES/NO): NO